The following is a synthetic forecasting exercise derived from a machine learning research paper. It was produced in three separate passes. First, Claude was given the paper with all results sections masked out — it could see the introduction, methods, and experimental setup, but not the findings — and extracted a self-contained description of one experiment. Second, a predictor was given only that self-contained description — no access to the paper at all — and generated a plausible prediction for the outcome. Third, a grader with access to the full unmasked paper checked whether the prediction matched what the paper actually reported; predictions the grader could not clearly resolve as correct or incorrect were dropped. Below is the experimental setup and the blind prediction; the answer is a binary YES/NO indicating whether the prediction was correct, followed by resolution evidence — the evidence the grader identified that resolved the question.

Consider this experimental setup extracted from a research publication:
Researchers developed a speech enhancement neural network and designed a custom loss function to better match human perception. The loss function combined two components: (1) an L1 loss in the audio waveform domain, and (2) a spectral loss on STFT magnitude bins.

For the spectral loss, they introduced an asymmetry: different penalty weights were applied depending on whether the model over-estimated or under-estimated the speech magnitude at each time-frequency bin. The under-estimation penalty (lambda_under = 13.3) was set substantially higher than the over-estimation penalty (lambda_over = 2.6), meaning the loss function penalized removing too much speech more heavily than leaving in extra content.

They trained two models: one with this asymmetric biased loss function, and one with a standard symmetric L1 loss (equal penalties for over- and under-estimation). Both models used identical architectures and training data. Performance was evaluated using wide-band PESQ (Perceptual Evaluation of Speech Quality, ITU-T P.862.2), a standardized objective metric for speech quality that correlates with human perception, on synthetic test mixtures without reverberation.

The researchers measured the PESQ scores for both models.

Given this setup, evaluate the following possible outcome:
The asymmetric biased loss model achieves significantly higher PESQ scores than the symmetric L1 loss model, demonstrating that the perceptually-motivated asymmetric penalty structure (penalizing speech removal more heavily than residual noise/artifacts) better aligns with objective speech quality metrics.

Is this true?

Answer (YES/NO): YES